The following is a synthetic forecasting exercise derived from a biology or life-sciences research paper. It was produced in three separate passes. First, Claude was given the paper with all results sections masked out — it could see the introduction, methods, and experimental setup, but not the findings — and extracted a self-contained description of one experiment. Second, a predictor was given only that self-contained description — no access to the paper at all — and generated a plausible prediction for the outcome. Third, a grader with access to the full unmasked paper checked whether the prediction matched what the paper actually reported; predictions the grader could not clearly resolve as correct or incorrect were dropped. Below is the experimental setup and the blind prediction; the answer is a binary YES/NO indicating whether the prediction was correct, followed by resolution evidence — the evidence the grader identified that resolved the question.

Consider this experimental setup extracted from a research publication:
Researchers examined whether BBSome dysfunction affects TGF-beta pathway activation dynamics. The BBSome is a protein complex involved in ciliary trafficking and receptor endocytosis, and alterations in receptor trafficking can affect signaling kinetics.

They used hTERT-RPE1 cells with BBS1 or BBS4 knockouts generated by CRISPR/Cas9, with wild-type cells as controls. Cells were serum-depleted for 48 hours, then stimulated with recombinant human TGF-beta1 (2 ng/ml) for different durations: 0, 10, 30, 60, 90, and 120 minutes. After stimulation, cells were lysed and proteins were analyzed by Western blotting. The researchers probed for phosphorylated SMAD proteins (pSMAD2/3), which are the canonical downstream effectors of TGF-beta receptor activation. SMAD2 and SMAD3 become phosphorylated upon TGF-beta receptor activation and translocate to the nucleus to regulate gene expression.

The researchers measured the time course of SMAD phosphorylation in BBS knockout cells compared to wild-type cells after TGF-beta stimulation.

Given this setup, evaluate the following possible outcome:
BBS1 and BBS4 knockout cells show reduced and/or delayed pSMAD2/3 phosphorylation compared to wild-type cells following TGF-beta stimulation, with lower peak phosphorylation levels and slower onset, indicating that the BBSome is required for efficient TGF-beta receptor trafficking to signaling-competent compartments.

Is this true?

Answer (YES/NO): NO